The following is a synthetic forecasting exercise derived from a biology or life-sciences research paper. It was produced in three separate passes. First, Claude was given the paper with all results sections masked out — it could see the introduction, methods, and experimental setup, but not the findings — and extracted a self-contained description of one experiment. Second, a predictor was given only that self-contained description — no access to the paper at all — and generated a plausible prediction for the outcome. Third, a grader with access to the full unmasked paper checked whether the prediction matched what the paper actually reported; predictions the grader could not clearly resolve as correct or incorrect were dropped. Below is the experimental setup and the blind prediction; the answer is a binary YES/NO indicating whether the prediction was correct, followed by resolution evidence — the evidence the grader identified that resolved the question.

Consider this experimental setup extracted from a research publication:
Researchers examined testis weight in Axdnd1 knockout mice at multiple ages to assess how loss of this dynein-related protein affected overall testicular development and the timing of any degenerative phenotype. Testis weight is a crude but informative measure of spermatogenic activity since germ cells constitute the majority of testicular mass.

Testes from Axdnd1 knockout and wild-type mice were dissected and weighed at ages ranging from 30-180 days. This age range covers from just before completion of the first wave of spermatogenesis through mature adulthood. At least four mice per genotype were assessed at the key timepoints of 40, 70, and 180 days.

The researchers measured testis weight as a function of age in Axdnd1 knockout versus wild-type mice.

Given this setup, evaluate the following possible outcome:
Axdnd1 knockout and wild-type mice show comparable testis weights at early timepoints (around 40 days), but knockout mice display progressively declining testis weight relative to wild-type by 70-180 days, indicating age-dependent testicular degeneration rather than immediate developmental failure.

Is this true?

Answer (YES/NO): YES